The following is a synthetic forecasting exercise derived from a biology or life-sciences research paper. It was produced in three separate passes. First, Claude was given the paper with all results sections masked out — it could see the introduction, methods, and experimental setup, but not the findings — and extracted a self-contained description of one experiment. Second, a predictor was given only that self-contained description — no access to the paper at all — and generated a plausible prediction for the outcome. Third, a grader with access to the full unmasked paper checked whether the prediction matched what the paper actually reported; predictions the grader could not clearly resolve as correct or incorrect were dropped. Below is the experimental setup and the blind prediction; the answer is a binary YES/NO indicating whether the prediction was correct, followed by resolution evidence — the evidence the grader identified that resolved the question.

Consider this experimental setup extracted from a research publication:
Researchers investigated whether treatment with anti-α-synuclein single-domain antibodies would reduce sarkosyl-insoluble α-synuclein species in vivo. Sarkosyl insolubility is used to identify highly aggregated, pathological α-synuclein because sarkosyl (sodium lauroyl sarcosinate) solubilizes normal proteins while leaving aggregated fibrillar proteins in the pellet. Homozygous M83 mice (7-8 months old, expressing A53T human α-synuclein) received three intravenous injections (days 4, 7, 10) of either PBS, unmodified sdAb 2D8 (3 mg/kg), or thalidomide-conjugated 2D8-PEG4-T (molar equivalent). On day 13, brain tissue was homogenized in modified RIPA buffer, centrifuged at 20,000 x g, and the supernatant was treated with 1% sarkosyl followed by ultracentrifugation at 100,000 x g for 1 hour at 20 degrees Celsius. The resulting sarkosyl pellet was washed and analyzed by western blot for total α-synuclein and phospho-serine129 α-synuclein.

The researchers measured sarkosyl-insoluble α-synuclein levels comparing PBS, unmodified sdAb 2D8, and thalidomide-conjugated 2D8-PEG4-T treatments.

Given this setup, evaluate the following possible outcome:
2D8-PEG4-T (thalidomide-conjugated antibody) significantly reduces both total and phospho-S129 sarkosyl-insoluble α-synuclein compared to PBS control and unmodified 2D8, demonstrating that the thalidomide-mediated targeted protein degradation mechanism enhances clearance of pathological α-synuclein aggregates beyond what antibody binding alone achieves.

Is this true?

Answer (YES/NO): NO